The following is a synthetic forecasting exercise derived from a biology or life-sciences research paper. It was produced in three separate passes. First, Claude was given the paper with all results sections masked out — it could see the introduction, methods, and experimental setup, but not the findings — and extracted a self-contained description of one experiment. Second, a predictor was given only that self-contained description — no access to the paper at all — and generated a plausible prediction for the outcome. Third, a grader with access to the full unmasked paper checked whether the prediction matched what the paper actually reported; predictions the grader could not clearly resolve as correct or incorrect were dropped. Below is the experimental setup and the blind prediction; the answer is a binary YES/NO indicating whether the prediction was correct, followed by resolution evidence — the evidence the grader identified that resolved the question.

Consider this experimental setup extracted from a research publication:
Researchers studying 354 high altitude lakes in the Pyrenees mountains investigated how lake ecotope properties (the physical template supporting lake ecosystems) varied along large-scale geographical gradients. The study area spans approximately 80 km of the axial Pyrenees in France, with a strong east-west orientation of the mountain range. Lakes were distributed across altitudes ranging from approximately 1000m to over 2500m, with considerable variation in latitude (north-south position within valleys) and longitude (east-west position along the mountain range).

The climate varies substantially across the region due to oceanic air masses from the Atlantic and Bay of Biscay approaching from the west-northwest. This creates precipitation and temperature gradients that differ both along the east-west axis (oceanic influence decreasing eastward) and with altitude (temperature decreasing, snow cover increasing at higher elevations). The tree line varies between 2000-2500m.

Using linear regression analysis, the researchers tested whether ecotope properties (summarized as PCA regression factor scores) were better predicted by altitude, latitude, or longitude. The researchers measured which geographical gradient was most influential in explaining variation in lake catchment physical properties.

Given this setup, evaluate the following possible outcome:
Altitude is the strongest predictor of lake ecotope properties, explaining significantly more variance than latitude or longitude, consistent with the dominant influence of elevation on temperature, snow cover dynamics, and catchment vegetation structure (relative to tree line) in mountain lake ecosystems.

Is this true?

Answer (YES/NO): YES